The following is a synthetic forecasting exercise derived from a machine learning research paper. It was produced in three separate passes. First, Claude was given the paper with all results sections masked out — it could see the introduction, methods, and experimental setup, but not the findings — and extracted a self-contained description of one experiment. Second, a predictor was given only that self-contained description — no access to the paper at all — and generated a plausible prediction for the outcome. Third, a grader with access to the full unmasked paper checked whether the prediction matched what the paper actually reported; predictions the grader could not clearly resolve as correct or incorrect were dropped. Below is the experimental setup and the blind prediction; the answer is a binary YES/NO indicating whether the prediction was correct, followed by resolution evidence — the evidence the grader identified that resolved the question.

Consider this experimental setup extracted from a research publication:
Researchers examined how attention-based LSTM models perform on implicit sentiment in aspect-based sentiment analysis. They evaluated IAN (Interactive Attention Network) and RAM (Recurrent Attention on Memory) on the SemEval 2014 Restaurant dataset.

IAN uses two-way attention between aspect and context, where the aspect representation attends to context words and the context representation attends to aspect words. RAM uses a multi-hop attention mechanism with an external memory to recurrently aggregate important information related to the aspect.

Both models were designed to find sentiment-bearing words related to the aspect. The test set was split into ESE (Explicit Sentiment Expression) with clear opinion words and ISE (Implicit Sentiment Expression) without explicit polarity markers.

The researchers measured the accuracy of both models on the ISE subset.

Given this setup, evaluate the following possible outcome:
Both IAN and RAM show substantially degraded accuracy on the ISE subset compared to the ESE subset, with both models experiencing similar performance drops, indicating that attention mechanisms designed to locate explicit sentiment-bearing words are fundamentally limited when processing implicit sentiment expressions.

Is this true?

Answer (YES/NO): NO